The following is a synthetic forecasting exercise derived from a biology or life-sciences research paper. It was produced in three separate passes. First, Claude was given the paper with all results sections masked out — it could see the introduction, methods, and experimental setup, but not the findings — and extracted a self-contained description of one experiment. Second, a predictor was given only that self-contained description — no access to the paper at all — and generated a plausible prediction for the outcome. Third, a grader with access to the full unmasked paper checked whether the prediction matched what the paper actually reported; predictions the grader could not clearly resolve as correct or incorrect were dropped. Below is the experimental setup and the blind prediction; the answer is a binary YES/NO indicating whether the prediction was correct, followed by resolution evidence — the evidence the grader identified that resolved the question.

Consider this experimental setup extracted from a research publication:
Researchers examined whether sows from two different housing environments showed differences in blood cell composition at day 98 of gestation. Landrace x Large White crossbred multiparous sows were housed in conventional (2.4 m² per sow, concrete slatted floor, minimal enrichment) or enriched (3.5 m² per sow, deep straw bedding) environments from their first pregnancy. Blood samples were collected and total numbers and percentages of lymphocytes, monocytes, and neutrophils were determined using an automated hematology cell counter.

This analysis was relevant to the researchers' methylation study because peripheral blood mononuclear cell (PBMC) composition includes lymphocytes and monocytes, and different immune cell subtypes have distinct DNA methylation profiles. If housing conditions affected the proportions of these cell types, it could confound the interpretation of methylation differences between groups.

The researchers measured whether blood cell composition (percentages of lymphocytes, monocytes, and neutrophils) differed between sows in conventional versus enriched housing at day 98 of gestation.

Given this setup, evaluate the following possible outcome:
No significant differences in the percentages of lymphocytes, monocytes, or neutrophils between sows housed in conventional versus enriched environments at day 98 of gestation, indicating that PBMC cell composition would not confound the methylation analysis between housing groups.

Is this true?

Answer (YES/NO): YES